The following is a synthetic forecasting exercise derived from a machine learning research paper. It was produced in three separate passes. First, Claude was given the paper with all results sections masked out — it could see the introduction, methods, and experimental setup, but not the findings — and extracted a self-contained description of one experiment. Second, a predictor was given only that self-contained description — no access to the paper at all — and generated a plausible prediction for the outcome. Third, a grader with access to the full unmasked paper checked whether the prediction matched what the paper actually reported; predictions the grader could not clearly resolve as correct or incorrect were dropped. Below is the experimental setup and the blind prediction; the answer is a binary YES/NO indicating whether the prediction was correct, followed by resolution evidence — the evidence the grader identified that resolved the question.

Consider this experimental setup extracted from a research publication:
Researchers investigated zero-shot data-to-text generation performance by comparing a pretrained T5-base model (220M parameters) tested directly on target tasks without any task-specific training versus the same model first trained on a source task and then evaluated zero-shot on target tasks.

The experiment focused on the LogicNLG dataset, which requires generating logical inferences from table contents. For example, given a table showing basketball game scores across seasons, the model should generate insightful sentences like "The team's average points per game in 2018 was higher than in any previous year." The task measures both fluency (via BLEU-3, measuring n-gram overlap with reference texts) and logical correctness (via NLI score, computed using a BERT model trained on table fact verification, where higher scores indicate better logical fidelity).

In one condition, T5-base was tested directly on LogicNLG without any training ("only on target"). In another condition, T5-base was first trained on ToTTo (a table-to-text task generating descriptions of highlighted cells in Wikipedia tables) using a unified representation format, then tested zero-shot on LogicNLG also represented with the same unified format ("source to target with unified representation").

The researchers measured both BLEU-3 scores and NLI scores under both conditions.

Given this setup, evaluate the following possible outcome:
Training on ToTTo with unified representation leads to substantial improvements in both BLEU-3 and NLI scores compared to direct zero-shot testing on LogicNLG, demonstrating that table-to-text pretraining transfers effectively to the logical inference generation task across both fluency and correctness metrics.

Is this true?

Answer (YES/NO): NO